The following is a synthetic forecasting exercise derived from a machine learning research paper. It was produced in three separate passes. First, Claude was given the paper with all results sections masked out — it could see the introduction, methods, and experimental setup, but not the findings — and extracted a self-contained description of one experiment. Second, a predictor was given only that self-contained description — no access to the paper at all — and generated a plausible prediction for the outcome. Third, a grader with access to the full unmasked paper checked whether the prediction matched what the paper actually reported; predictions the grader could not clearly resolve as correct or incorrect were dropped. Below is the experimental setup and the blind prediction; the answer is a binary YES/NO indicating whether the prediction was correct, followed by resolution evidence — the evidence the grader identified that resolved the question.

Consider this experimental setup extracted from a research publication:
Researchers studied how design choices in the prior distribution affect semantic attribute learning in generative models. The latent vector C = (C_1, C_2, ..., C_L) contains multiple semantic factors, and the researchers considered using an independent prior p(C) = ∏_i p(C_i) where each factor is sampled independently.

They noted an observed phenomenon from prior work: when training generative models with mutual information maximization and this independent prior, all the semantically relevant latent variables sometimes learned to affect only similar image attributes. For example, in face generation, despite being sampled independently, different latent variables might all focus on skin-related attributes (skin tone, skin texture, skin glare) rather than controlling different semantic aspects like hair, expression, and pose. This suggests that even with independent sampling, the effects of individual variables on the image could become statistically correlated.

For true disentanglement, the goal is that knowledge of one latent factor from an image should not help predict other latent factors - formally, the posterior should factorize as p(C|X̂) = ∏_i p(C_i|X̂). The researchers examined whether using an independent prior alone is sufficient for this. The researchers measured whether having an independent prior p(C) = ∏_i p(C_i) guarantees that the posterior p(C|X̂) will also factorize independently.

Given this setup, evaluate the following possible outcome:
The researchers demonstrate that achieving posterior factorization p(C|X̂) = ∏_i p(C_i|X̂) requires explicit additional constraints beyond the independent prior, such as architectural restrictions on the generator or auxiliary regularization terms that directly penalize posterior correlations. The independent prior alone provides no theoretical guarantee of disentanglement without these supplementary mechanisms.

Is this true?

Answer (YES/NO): NO